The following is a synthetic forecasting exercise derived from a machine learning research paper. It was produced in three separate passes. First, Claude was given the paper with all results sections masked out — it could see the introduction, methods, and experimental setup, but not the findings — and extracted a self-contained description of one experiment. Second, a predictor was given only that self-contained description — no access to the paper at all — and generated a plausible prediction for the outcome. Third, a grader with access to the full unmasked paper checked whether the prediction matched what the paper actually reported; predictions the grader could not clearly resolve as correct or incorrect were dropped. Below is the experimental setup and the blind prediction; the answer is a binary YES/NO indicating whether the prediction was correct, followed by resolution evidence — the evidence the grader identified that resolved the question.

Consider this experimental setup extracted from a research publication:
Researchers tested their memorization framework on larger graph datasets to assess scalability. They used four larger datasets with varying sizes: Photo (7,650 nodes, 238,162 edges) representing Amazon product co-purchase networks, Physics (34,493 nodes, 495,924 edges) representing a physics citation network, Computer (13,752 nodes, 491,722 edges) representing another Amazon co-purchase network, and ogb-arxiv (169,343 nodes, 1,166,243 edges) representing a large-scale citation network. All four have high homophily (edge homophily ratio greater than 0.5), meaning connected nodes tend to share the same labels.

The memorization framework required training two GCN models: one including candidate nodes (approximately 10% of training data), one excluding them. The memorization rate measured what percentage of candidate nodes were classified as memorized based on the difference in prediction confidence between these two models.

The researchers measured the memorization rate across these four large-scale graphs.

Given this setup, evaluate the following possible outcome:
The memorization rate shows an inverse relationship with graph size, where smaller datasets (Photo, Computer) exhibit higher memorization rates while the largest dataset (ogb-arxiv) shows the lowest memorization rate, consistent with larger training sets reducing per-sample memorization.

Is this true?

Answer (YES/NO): NO